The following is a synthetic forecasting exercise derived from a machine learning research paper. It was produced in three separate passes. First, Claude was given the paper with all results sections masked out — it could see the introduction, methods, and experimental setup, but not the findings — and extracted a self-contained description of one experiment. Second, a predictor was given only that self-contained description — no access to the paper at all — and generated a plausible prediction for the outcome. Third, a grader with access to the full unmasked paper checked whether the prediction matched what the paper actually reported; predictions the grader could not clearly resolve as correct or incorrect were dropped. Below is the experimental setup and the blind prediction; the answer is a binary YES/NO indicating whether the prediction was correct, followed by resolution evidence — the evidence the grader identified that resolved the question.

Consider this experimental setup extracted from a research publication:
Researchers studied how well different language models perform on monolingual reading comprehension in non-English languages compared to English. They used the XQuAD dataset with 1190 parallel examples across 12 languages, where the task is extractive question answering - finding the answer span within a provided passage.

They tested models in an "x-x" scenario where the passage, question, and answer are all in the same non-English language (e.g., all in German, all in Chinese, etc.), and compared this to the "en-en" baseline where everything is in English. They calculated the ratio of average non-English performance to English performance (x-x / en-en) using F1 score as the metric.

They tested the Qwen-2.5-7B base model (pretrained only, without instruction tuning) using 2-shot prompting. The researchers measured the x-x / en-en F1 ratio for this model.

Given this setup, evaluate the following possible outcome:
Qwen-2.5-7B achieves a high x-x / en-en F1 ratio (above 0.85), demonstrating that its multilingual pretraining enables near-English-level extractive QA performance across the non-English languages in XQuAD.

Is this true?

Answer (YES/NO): YES